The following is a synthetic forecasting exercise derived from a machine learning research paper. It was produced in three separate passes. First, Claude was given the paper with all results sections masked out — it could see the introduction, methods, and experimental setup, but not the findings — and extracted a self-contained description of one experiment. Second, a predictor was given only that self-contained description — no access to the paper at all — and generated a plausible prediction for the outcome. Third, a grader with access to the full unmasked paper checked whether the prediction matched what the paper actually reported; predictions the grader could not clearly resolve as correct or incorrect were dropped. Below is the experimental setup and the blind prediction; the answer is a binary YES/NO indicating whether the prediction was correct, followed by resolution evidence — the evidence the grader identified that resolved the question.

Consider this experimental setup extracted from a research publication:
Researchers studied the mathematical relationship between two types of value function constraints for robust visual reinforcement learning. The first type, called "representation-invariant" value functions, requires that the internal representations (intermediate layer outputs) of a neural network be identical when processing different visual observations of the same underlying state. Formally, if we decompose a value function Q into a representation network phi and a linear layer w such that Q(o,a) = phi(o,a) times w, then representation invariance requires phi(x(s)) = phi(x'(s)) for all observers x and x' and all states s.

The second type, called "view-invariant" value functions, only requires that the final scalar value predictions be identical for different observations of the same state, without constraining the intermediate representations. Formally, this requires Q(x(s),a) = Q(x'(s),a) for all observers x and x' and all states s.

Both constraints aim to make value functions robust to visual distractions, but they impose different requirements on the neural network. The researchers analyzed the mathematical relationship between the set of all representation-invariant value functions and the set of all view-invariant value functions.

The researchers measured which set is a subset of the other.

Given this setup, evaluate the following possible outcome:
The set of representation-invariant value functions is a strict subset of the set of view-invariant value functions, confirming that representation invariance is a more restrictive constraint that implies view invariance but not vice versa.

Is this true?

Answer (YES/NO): YES